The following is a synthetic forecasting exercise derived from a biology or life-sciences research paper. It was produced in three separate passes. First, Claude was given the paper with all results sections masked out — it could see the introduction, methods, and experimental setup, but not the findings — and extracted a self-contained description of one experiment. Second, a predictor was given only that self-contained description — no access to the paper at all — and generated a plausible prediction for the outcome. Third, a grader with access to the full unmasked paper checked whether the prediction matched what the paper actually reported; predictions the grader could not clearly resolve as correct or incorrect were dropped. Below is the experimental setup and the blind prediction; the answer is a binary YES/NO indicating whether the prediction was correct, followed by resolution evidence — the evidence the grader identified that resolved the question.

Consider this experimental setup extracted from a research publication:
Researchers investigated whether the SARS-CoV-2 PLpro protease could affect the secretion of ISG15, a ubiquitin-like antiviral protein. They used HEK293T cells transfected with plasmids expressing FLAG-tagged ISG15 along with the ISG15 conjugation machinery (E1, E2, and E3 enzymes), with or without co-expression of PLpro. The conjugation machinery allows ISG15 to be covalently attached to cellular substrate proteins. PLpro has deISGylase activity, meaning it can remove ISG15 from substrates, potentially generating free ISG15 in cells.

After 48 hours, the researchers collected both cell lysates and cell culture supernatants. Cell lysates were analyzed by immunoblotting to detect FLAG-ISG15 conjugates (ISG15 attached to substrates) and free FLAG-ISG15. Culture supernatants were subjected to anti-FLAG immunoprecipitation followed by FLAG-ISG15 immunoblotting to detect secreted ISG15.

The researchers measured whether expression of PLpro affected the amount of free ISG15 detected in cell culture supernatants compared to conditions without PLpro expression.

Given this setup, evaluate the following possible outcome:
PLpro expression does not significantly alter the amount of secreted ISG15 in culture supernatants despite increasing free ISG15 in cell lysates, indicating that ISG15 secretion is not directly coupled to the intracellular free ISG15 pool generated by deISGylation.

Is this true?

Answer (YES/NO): NO